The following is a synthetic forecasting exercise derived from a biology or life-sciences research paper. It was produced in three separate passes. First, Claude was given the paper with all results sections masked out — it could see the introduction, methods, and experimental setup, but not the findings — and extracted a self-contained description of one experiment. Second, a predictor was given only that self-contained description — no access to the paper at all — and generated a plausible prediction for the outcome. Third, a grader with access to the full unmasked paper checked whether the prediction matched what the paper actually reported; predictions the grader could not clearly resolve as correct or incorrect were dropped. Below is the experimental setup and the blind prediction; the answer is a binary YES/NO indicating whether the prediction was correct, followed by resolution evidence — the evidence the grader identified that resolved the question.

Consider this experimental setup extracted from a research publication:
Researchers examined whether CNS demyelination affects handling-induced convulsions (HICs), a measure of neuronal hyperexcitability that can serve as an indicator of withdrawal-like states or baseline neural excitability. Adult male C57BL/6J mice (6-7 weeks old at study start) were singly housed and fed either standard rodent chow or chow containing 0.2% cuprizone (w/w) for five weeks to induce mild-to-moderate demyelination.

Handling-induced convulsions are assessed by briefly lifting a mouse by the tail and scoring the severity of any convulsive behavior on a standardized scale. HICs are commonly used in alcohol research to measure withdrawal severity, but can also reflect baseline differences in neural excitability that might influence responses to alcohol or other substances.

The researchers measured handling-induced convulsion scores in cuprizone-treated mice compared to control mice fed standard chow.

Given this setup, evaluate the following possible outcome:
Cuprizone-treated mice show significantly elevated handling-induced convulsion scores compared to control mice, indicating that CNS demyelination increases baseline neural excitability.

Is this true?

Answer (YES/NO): NO